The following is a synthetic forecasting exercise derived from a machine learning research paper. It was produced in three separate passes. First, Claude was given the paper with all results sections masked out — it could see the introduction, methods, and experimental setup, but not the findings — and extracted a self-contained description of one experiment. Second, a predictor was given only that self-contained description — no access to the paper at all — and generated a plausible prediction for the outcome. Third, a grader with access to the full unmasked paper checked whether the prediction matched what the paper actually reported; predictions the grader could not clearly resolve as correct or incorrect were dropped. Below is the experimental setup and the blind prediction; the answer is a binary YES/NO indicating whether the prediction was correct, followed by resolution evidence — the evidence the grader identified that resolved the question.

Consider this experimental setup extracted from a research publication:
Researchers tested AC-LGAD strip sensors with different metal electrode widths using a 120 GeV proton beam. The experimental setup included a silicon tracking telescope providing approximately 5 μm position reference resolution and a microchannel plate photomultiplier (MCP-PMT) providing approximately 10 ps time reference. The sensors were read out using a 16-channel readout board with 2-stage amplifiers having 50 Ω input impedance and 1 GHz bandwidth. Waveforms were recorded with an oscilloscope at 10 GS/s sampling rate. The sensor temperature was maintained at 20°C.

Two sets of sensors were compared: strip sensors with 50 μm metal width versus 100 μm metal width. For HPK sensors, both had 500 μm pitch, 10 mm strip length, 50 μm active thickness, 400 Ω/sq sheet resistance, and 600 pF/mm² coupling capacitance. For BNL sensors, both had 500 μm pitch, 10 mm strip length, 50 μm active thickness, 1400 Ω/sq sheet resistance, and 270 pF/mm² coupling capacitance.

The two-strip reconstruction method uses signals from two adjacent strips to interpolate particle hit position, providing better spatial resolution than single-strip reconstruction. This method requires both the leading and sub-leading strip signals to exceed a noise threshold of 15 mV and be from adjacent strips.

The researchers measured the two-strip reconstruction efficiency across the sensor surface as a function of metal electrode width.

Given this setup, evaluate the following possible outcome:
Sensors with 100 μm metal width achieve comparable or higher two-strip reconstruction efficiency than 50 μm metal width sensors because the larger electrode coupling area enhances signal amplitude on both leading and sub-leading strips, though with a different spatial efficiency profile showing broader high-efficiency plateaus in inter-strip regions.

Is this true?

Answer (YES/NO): NO